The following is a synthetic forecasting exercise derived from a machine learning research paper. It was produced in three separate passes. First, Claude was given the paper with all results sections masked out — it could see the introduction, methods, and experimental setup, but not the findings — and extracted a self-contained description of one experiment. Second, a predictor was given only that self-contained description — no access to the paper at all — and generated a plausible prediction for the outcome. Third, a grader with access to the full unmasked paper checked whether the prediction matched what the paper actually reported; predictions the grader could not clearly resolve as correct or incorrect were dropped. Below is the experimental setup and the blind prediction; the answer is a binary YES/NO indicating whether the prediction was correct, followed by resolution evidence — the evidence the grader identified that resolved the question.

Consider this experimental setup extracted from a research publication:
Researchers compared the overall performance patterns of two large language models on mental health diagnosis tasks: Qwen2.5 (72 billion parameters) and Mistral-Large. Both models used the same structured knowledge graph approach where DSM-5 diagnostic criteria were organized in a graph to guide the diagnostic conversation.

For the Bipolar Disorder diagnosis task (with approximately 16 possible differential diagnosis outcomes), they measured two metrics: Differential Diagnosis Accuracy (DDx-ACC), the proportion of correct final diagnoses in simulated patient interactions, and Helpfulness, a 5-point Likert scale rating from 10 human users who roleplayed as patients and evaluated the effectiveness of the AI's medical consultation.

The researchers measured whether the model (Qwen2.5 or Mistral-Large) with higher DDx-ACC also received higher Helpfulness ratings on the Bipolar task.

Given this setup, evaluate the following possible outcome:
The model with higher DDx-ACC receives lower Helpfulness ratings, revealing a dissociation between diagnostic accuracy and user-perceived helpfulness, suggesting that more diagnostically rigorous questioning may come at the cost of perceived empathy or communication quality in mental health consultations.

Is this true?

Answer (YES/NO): NO